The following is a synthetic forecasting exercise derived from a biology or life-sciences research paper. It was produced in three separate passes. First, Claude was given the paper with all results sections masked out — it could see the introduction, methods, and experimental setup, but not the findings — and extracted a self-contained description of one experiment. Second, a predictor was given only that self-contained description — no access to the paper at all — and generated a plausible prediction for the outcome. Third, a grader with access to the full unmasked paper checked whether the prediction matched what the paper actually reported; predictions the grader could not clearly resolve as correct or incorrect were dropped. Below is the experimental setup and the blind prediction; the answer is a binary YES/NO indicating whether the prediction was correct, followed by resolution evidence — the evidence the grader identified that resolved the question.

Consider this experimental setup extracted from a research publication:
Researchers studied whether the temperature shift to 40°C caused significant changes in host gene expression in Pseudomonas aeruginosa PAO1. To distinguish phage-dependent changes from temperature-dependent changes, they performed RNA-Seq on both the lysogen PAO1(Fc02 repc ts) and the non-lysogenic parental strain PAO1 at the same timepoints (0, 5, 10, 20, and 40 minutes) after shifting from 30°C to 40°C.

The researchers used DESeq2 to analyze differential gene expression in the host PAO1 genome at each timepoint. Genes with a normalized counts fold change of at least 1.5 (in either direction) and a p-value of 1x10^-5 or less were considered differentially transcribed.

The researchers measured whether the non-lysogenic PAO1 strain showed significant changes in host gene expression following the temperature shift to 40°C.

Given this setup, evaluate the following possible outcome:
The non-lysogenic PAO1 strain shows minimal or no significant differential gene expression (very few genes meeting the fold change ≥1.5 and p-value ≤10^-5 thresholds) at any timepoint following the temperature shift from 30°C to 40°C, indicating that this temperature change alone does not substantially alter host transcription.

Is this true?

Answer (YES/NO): NO